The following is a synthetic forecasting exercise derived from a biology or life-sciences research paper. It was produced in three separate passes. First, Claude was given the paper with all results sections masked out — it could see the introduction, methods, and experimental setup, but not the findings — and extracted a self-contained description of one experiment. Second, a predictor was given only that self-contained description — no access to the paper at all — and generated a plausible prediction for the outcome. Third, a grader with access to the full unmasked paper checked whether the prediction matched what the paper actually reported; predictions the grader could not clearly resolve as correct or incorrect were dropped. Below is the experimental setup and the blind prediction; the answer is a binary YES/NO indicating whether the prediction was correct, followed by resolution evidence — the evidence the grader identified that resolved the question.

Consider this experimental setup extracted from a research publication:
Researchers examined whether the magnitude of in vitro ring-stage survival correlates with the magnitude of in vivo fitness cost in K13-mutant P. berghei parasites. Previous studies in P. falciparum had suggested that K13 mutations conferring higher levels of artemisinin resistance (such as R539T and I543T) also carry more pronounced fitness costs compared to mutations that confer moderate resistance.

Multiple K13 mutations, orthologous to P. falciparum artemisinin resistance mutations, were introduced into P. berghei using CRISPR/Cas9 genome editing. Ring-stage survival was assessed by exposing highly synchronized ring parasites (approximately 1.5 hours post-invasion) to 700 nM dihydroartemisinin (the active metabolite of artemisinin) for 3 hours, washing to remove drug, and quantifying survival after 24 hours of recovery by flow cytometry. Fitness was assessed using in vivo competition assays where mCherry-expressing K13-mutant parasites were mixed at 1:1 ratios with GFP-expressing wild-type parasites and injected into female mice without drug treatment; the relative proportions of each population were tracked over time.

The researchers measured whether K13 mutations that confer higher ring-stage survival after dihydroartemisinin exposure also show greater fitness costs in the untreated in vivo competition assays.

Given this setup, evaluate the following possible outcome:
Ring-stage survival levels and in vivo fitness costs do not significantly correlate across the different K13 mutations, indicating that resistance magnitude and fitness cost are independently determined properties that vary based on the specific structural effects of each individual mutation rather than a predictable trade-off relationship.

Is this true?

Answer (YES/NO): NO